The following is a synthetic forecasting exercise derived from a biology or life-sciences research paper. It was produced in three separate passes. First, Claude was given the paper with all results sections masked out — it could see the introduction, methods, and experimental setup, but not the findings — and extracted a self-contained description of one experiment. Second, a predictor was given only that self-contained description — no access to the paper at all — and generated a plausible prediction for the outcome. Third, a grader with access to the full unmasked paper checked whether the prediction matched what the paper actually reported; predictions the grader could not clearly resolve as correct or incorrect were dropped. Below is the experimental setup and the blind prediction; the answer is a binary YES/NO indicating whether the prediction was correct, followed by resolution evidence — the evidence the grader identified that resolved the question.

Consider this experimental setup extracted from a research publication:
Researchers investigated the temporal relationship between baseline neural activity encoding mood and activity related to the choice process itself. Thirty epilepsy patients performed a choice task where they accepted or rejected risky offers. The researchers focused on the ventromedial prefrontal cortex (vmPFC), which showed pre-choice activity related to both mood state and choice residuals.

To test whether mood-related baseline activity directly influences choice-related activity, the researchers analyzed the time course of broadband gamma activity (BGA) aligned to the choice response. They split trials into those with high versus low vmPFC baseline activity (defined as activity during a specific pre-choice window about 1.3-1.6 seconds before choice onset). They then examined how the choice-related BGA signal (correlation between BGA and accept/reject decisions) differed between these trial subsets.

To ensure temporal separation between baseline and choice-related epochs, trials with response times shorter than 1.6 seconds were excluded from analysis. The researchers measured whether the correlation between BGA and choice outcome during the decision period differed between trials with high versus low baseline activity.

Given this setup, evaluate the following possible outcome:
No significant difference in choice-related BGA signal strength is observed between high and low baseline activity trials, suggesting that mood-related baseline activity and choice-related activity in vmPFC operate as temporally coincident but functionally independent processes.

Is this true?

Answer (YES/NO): NO